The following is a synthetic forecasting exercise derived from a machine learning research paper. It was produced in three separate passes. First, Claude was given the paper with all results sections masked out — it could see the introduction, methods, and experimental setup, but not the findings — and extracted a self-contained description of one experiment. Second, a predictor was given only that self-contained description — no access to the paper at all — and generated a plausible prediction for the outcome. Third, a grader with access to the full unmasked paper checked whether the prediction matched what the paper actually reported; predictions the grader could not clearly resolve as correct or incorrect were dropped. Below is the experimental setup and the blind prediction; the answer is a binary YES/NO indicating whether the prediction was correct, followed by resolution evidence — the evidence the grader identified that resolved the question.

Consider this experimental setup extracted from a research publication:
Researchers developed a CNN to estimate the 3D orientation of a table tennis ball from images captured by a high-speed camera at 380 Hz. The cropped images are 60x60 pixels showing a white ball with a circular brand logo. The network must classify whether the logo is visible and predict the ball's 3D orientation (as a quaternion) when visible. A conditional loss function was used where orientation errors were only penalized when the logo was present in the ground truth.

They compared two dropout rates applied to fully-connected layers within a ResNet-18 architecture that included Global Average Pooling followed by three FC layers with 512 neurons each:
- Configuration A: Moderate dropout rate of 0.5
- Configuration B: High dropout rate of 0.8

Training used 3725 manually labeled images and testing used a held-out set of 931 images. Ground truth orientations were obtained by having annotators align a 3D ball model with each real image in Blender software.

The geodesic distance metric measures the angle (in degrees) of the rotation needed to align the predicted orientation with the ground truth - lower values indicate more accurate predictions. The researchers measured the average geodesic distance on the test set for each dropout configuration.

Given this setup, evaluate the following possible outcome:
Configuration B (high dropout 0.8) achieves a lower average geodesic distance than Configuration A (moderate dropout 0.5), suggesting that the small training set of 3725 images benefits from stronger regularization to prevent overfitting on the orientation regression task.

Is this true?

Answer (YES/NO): YES